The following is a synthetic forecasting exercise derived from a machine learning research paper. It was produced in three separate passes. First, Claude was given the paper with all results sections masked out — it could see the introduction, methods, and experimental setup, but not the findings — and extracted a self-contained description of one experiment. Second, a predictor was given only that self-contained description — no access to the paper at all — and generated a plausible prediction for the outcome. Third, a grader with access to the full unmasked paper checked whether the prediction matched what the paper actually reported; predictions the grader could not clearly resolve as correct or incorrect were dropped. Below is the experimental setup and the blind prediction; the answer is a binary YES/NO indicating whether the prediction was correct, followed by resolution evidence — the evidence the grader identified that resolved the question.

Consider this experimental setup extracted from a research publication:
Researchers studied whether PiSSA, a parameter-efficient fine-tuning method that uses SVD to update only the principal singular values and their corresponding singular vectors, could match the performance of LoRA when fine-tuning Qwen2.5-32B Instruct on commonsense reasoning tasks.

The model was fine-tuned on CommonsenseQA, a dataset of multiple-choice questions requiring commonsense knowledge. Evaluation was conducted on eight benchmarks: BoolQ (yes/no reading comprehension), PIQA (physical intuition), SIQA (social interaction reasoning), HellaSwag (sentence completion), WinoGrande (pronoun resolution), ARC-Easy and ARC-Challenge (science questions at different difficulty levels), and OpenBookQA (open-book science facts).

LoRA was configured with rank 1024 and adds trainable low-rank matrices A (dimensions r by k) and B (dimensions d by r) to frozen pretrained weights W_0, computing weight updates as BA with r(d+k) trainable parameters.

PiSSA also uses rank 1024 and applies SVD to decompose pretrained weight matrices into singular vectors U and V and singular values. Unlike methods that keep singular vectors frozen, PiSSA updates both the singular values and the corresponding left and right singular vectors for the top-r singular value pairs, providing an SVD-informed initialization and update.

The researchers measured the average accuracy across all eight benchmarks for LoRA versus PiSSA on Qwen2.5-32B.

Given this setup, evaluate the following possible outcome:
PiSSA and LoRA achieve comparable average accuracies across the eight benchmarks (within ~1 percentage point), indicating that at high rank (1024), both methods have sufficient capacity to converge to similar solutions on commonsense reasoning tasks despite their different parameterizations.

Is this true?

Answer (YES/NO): YES